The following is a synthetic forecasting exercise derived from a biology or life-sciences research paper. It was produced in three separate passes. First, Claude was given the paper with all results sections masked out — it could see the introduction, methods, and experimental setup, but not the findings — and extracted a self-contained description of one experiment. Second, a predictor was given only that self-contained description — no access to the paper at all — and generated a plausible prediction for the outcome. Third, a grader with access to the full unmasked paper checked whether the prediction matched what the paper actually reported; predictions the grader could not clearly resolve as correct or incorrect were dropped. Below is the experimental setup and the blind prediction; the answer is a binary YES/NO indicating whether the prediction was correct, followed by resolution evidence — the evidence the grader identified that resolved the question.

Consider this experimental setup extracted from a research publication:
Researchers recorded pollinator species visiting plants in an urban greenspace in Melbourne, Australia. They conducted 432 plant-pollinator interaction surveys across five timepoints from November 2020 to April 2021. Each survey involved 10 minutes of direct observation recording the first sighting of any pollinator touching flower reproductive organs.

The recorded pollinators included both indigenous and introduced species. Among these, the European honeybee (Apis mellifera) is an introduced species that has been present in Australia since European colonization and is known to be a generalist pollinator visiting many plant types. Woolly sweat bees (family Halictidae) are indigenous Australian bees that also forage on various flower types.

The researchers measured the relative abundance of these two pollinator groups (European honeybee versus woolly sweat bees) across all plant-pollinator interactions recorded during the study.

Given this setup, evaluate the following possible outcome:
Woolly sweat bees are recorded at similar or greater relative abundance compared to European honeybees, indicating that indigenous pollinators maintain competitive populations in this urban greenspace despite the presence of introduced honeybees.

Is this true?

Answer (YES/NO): NO